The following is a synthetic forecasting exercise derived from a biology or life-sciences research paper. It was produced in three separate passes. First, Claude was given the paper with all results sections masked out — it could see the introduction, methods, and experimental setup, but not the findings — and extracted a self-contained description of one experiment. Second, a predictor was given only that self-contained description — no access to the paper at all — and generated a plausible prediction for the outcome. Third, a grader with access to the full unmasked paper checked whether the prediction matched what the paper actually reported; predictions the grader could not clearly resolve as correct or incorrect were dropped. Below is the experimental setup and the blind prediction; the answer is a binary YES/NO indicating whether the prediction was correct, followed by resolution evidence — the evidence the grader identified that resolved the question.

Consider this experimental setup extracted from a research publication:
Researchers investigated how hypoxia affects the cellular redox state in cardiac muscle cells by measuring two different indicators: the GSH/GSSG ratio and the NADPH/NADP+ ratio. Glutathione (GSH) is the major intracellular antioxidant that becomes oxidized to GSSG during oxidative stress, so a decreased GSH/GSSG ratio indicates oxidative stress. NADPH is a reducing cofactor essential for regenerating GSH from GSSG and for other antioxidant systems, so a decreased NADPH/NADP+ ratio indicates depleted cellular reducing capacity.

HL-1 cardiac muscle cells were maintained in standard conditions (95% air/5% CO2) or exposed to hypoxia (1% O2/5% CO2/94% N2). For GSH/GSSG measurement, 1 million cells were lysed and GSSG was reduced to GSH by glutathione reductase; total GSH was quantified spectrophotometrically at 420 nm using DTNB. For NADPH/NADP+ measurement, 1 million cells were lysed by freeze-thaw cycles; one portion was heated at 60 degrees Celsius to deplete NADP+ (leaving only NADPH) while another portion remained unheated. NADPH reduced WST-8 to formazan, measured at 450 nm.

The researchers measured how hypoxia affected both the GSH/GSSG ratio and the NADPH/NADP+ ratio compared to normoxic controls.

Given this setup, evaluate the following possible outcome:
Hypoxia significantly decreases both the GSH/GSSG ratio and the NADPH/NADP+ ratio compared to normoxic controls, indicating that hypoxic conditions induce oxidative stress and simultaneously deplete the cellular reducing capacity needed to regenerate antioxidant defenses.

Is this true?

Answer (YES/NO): YES